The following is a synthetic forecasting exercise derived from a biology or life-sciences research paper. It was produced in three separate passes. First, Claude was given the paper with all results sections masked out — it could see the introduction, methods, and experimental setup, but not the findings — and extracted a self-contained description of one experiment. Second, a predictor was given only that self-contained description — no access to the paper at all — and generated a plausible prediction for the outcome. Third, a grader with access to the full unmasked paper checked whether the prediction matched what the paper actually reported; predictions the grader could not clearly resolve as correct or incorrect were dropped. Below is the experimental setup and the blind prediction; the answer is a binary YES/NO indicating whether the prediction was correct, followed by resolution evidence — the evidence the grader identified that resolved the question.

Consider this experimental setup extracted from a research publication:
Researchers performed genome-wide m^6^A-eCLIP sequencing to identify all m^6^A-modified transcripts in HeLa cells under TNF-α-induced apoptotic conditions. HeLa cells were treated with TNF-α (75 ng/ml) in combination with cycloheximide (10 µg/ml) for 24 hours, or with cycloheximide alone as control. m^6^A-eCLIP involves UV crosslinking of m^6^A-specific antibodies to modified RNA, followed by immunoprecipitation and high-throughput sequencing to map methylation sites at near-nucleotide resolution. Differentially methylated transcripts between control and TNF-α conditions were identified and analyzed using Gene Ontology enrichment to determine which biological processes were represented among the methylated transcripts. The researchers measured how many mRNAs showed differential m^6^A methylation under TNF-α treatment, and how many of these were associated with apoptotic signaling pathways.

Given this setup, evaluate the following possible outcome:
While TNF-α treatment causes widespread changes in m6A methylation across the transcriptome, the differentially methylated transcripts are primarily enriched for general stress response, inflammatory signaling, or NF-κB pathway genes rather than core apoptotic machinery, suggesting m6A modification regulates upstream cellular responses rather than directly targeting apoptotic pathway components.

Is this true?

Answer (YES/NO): NO